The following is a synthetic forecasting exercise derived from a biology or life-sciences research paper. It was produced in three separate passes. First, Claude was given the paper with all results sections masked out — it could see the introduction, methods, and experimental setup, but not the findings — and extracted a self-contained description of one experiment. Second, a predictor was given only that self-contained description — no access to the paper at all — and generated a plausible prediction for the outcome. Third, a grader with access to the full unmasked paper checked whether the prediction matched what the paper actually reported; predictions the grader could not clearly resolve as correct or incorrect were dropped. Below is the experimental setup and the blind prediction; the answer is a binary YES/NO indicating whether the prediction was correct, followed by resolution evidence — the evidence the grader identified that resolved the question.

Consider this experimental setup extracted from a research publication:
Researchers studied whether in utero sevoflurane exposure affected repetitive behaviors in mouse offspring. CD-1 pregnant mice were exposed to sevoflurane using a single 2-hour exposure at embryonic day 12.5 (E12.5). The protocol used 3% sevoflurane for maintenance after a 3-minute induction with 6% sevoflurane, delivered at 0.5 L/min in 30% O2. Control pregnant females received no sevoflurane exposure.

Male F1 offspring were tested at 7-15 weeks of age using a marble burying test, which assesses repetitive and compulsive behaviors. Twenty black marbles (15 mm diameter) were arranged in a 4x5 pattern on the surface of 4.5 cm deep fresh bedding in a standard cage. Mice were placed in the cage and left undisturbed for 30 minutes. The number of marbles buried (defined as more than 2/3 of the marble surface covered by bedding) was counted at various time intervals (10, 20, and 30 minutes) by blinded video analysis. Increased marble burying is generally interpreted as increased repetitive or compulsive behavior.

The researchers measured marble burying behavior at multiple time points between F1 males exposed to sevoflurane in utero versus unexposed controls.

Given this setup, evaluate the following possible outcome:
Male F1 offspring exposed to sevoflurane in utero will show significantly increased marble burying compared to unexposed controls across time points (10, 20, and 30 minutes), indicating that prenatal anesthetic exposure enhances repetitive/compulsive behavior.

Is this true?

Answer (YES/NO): YES